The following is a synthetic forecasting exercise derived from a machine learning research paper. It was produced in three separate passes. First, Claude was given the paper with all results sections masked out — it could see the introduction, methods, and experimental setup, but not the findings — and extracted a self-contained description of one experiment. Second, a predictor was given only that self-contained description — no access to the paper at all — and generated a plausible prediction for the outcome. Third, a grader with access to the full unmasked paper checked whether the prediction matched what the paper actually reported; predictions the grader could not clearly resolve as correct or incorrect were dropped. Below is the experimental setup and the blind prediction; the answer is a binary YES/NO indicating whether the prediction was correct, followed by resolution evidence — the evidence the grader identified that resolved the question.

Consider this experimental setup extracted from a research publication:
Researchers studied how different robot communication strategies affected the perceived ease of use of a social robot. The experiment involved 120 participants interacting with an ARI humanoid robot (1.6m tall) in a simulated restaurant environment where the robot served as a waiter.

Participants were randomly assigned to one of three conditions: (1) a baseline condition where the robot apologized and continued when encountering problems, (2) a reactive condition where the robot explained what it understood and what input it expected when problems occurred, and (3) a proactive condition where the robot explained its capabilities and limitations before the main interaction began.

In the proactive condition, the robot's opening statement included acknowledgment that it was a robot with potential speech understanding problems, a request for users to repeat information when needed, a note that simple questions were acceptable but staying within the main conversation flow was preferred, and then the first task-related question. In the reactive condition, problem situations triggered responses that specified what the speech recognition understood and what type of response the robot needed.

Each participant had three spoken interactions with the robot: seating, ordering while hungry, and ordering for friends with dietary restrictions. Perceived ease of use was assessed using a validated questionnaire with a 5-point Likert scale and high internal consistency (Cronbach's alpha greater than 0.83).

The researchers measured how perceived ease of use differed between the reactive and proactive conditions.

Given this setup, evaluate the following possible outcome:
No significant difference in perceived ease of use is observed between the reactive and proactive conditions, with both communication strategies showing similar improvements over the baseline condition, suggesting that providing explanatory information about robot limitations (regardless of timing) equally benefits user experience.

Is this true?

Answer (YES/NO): NO